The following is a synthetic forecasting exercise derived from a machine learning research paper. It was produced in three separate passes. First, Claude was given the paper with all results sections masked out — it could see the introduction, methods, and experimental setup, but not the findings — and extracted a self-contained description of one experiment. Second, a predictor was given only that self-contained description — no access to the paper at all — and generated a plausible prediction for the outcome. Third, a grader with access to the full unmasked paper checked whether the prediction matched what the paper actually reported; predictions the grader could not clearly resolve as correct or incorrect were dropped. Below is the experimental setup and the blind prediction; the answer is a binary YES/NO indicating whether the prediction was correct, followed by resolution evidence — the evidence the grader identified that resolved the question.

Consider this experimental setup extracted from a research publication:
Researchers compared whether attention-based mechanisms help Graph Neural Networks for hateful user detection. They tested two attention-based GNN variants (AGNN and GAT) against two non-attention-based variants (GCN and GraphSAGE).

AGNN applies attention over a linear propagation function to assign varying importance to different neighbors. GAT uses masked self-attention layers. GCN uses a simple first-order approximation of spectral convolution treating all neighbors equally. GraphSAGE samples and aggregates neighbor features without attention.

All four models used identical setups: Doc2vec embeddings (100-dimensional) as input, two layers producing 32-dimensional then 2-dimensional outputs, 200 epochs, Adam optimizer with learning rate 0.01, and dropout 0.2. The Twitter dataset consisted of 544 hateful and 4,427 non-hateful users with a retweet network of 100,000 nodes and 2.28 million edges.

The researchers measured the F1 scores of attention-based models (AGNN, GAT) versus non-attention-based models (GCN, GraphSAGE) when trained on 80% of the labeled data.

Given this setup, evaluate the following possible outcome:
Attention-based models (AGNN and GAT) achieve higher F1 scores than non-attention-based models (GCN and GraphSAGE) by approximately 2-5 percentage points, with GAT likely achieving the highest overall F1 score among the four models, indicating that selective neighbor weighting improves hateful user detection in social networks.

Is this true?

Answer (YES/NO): NO